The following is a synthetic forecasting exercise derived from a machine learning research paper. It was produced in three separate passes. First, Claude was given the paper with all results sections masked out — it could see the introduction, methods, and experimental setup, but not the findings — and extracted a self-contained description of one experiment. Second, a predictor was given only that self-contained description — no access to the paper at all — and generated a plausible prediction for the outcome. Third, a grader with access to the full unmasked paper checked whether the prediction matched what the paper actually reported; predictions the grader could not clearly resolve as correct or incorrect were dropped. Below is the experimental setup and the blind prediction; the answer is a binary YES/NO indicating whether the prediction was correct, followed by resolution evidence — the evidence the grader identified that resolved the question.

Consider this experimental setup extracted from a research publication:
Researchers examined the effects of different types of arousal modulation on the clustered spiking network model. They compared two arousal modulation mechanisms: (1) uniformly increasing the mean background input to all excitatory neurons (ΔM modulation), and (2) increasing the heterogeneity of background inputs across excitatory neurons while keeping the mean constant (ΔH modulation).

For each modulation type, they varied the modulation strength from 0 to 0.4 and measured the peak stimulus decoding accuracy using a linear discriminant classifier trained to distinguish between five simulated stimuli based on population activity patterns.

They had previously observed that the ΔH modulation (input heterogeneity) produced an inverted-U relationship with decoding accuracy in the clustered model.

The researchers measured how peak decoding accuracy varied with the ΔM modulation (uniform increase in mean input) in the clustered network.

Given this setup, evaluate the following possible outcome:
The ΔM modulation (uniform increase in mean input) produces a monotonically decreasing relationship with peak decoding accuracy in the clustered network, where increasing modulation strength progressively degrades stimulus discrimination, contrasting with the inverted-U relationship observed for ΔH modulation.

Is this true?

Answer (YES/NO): NO